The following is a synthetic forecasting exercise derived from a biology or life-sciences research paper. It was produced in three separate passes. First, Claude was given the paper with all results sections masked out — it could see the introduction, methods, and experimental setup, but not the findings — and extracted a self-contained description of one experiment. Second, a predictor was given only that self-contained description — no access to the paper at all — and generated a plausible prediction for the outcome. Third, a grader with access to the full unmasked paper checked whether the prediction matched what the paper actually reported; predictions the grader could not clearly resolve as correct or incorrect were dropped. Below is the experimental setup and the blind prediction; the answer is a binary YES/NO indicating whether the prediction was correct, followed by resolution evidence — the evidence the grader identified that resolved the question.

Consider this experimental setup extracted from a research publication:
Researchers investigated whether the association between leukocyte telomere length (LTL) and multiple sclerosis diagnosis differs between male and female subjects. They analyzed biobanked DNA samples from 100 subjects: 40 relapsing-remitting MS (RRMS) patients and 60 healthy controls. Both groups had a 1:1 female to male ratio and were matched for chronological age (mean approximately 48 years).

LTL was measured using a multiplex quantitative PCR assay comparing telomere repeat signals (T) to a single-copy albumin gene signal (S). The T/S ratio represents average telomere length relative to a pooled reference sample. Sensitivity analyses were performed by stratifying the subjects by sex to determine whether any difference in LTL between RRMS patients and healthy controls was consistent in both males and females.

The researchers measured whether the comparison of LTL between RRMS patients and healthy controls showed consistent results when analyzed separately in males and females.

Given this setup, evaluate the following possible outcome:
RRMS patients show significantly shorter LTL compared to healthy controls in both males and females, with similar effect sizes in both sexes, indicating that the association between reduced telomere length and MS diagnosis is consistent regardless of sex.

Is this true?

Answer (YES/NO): NO